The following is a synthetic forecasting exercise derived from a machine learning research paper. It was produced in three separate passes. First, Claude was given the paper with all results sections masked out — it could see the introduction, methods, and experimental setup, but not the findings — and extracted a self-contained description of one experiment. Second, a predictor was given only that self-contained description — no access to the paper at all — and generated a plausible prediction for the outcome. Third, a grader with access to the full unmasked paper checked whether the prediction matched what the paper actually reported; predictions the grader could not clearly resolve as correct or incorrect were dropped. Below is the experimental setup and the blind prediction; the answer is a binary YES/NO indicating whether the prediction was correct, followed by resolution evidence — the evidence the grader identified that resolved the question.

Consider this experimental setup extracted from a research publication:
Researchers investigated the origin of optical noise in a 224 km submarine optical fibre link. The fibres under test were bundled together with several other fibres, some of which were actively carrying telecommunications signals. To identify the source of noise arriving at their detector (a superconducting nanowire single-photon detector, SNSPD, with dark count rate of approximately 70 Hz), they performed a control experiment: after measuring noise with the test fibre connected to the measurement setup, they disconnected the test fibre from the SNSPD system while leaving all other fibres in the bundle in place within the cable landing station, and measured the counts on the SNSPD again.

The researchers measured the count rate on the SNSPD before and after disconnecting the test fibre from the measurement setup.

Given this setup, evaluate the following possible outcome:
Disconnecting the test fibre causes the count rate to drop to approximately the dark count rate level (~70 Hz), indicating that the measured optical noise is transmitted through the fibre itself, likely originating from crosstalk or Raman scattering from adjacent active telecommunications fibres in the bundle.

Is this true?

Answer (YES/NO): YES